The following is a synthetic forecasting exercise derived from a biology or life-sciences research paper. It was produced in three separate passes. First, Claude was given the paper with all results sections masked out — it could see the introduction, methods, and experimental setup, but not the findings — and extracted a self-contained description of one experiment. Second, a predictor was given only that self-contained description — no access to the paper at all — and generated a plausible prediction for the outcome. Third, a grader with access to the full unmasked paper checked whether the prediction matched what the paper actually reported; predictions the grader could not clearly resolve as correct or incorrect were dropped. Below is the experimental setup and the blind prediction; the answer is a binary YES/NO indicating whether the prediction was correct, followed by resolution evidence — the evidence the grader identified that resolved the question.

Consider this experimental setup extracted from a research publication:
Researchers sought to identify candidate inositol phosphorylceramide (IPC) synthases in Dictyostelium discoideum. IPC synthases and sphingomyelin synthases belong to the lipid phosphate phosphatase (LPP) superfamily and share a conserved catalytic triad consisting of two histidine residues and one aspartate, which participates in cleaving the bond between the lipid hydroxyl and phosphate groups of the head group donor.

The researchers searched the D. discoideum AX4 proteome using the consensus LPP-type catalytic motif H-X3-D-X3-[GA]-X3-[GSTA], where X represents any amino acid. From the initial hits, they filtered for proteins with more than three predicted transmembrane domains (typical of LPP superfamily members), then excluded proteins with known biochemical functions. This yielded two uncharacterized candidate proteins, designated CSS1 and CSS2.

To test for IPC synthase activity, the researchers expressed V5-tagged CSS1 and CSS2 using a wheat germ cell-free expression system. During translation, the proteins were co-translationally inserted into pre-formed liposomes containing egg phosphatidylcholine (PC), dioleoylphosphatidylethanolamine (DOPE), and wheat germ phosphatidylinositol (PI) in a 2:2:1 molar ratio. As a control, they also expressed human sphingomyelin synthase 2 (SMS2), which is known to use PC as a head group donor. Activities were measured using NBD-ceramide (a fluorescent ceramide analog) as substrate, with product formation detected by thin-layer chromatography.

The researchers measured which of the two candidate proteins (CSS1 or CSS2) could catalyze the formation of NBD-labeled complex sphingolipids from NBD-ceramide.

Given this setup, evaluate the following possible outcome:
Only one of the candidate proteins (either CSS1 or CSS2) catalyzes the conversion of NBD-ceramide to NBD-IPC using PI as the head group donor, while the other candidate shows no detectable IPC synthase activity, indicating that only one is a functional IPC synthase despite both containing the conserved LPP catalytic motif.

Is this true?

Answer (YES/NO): YES